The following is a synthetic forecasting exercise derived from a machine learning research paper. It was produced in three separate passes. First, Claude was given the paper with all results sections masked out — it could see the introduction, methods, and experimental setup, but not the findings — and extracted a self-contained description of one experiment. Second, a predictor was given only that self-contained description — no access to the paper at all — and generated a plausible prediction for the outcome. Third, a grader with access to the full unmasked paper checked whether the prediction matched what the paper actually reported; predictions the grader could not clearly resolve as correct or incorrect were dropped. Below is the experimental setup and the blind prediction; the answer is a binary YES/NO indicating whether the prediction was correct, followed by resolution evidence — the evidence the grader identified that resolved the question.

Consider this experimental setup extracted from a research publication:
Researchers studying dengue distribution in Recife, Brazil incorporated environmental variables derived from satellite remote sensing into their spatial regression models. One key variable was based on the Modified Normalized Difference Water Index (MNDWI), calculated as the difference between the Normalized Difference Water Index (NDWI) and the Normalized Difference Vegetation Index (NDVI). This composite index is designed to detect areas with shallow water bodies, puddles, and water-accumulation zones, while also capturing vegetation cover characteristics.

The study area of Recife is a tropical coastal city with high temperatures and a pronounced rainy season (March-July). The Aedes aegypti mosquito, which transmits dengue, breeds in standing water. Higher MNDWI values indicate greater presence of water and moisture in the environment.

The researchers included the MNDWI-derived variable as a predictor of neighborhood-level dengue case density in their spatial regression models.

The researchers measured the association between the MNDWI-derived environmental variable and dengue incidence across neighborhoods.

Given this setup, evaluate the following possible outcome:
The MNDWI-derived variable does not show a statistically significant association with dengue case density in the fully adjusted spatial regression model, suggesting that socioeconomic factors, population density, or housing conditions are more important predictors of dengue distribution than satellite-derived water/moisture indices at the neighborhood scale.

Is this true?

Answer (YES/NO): NO